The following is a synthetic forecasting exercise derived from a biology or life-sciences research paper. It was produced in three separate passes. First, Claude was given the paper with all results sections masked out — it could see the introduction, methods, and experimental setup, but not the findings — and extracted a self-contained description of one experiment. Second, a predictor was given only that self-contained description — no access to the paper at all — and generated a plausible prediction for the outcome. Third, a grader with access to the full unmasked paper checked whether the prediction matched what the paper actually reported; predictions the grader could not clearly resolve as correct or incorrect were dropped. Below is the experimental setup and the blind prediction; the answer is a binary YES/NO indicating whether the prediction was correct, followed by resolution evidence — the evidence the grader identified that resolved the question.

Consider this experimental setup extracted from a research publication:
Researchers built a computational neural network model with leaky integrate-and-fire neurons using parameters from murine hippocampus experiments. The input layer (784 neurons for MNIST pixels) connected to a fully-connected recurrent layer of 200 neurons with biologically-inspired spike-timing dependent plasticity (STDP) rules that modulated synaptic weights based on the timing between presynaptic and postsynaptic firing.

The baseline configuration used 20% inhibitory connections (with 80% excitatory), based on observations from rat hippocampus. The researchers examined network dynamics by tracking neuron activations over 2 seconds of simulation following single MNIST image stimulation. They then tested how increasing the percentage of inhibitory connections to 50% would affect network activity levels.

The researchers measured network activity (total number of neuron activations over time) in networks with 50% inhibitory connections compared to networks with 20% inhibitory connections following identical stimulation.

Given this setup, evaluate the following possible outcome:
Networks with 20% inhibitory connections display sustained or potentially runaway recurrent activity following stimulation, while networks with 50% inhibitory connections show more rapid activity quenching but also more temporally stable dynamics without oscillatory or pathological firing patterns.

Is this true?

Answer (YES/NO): NO